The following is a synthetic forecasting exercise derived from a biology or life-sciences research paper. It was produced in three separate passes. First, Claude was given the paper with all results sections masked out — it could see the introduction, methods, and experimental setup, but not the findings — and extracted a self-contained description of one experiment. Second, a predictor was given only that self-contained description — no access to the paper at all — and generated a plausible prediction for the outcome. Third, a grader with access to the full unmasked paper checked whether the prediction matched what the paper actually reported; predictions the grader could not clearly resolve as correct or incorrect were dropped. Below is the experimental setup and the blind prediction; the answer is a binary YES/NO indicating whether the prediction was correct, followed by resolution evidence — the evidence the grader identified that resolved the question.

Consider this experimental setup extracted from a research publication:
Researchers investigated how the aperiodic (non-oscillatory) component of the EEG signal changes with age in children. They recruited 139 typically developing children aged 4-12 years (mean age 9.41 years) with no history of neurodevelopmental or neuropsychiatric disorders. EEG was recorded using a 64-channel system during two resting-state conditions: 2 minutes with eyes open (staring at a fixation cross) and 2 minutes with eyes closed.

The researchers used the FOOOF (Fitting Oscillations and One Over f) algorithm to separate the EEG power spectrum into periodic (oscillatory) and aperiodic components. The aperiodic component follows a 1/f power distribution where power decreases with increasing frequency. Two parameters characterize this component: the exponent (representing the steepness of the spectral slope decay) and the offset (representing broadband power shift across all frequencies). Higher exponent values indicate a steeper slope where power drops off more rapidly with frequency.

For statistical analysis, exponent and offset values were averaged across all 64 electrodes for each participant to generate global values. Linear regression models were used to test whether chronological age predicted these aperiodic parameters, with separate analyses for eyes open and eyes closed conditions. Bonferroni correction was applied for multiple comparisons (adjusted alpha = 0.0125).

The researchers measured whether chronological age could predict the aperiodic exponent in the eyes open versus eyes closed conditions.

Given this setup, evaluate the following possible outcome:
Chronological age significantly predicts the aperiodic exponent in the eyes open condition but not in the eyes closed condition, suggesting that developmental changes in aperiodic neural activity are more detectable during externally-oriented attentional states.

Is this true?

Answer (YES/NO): YES